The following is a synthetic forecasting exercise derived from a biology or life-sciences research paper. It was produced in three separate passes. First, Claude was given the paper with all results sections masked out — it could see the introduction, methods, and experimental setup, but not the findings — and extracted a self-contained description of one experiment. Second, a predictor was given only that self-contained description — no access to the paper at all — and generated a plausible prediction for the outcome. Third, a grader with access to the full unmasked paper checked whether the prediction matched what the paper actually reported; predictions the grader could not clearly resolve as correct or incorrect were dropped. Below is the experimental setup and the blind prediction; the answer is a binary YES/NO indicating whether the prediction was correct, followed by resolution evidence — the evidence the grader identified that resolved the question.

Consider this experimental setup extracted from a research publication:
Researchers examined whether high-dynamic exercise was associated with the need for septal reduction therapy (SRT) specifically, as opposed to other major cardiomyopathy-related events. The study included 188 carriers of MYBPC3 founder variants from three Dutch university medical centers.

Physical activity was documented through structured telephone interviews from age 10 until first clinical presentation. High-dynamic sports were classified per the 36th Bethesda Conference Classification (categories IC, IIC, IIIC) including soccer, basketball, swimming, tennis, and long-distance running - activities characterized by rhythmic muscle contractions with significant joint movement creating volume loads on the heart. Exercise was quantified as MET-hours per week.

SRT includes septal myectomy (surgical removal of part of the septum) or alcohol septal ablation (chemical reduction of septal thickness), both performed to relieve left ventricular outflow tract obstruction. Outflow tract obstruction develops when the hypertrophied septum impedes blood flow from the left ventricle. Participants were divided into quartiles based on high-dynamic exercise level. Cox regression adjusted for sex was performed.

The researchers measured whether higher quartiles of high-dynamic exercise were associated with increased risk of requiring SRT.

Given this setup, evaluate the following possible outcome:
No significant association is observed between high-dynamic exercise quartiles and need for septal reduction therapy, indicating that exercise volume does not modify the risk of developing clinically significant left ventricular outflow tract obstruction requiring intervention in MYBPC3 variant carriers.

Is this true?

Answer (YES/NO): YES